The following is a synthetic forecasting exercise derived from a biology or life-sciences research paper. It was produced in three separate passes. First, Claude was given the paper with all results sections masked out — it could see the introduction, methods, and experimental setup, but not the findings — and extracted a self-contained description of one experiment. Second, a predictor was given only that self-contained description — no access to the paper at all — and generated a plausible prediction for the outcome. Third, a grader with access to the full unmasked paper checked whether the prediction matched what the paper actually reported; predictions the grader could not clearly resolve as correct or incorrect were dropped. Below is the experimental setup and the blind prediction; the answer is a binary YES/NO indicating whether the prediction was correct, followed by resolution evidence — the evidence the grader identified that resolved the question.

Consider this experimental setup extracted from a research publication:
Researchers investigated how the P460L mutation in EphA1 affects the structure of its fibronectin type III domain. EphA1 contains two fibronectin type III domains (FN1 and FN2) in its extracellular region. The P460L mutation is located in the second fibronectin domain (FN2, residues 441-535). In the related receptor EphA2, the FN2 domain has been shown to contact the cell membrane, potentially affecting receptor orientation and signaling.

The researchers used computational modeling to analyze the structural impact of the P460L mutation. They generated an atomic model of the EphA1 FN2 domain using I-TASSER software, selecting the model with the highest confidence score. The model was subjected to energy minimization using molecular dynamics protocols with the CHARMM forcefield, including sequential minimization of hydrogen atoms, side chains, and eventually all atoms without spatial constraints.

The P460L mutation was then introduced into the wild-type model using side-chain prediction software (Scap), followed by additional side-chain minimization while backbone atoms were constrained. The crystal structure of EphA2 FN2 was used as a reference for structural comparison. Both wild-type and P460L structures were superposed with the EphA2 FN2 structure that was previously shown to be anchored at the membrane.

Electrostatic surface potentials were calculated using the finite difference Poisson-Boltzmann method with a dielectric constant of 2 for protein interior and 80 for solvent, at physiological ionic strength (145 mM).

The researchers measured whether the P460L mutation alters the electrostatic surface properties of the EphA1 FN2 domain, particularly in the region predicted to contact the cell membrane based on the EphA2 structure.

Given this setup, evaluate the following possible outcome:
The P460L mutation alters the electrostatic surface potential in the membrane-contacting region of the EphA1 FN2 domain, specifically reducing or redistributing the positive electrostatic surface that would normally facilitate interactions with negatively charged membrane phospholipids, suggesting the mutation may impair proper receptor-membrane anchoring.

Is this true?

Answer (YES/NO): NO